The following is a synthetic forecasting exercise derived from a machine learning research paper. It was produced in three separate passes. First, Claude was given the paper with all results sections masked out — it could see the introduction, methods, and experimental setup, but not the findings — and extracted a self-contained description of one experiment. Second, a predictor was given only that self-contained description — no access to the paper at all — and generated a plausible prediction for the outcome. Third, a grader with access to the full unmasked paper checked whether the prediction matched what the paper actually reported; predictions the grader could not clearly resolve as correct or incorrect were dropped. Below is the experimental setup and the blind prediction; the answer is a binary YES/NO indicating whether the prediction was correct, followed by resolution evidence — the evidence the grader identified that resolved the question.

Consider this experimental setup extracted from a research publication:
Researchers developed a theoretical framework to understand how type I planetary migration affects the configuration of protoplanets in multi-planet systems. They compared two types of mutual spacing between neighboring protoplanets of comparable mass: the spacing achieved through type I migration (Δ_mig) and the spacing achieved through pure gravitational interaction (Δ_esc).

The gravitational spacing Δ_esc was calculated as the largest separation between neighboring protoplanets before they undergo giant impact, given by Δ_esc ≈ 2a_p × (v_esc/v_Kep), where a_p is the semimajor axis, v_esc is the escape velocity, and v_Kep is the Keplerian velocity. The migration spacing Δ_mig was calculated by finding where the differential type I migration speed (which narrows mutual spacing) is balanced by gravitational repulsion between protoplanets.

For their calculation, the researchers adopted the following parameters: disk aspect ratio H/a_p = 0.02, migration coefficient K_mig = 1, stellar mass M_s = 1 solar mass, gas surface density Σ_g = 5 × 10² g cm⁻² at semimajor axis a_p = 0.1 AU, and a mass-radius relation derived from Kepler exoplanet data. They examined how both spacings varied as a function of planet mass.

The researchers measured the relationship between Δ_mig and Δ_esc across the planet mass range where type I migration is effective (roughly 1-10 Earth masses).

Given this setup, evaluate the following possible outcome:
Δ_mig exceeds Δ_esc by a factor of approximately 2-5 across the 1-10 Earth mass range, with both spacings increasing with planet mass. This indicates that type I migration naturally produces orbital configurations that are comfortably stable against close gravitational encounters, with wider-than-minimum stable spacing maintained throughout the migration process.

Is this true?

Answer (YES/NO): NO